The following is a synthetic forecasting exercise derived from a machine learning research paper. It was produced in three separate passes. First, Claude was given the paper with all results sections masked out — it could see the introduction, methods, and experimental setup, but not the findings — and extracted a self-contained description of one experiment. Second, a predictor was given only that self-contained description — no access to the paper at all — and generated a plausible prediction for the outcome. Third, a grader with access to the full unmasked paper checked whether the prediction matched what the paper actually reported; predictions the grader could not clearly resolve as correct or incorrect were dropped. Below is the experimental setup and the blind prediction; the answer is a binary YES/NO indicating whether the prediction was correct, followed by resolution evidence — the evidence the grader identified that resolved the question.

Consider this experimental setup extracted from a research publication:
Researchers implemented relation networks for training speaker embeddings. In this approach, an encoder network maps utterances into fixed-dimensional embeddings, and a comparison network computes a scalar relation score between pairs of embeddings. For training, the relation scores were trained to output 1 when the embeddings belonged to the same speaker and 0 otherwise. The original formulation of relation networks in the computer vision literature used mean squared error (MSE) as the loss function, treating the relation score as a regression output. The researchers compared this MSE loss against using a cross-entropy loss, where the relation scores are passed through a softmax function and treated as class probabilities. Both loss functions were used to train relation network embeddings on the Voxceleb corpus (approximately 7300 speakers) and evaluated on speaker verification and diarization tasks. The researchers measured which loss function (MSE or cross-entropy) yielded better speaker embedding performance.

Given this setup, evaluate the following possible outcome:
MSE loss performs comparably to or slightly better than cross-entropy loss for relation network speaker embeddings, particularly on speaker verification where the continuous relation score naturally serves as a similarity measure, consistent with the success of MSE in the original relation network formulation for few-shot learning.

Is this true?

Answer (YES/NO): NO